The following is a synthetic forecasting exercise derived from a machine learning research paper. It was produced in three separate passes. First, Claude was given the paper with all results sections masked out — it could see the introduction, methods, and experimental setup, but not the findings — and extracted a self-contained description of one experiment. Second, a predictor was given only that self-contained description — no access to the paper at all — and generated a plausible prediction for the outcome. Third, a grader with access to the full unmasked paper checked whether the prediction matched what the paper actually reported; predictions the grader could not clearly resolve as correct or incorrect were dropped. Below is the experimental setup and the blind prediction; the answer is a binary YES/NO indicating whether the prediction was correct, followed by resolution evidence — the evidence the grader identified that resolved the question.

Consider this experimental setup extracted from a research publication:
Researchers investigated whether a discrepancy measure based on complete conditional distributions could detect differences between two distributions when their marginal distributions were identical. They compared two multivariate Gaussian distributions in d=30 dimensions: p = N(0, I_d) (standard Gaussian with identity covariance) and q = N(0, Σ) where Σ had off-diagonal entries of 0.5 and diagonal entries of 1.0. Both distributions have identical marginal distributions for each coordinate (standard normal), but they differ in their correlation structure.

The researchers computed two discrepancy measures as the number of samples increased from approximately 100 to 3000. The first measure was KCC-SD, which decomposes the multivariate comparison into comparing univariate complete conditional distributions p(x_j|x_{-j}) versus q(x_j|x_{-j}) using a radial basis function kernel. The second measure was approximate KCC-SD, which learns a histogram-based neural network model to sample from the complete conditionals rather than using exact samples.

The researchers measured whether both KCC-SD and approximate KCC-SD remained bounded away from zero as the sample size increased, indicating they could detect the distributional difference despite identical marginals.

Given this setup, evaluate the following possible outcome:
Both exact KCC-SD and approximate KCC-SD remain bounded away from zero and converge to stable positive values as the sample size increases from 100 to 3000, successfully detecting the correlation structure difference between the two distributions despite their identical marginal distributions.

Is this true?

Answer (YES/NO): YES